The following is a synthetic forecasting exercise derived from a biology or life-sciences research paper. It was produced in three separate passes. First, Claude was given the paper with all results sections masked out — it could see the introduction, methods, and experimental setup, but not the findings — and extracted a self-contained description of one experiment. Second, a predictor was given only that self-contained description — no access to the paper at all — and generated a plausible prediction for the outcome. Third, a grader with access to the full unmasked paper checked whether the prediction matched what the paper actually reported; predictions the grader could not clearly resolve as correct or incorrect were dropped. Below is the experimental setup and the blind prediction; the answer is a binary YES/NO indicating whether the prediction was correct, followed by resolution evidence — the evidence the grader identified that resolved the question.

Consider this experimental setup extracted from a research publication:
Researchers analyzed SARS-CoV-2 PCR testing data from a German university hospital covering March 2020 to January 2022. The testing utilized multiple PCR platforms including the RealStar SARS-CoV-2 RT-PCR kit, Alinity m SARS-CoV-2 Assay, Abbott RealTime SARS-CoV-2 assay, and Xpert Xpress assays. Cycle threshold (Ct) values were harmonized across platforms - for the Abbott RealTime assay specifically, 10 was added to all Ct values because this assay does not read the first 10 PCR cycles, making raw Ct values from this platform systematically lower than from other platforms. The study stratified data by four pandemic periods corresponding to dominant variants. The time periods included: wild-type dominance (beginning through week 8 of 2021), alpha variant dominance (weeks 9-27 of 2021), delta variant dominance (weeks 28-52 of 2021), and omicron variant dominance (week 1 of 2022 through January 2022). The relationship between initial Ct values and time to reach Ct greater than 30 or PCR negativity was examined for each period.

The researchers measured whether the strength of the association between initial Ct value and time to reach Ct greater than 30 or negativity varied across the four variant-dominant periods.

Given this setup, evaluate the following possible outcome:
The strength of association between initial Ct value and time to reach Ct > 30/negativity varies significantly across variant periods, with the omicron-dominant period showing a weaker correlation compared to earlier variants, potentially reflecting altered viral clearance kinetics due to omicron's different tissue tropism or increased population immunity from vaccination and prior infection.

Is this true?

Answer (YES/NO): NO